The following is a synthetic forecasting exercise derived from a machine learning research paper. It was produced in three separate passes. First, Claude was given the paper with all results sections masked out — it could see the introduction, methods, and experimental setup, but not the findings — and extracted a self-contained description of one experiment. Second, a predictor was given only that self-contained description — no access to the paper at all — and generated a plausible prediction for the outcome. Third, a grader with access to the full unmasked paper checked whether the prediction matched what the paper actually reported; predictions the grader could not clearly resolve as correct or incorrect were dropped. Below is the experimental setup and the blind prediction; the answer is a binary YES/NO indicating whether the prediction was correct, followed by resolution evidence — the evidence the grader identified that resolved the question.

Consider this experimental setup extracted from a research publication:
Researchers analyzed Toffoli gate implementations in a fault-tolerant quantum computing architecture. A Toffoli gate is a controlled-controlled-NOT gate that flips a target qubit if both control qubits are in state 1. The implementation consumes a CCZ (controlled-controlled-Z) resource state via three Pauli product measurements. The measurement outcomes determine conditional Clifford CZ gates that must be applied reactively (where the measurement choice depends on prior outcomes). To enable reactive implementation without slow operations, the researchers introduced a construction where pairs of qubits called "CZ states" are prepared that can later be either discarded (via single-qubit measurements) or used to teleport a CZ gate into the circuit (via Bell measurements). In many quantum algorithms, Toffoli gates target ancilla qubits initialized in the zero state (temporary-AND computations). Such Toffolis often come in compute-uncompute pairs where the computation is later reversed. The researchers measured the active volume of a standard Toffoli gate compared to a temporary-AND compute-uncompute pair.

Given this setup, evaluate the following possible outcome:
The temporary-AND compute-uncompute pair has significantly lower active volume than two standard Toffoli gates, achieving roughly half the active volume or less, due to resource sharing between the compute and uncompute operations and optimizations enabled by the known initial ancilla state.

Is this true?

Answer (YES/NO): YES